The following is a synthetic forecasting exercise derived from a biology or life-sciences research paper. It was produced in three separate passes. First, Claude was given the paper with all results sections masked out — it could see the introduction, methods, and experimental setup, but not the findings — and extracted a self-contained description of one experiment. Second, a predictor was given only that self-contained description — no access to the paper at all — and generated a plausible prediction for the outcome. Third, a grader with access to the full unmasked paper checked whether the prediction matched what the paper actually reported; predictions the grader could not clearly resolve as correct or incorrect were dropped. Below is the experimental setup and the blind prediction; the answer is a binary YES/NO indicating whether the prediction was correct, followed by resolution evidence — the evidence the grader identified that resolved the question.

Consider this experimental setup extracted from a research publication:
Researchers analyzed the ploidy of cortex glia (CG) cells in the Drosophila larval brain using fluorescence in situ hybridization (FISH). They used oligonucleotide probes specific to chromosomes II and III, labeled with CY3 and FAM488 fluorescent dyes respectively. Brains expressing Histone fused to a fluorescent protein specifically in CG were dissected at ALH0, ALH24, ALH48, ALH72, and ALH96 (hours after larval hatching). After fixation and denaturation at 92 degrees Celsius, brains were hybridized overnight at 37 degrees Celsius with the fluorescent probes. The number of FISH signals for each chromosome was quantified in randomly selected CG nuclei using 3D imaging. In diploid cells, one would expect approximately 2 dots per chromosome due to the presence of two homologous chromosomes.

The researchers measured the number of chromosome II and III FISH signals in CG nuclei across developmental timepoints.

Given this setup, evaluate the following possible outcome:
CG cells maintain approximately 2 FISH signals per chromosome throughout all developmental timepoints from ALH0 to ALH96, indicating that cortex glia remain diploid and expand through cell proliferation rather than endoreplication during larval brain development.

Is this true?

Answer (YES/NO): NO